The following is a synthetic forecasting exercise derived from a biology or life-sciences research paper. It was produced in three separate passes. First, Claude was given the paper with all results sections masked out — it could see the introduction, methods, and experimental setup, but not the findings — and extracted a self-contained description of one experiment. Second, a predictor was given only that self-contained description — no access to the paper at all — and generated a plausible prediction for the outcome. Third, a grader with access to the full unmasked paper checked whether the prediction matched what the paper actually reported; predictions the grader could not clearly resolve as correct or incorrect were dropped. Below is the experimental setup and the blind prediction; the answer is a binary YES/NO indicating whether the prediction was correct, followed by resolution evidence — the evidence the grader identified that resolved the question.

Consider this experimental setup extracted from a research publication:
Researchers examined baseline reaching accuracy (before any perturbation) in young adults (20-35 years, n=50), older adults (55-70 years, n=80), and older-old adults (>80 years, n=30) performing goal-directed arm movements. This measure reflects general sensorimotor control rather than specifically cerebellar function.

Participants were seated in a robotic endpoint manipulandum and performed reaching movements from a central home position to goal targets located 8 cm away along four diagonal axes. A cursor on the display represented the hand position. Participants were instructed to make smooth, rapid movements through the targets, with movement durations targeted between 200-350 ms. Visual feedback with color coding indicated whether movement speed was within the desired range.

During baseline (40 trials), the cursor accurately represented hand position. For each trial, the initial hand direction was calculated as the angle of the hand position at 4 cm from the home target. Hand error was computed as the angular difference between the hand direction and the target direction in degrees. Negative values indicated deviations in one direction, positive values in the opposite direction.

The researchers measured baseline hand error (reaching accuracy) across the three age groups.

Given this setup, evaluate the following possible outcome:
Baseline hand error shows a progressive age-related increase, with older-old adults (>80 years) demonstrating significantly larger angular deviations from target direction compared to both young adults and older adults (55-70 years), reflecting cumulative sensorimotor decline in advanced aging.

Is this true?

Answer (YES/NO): YES